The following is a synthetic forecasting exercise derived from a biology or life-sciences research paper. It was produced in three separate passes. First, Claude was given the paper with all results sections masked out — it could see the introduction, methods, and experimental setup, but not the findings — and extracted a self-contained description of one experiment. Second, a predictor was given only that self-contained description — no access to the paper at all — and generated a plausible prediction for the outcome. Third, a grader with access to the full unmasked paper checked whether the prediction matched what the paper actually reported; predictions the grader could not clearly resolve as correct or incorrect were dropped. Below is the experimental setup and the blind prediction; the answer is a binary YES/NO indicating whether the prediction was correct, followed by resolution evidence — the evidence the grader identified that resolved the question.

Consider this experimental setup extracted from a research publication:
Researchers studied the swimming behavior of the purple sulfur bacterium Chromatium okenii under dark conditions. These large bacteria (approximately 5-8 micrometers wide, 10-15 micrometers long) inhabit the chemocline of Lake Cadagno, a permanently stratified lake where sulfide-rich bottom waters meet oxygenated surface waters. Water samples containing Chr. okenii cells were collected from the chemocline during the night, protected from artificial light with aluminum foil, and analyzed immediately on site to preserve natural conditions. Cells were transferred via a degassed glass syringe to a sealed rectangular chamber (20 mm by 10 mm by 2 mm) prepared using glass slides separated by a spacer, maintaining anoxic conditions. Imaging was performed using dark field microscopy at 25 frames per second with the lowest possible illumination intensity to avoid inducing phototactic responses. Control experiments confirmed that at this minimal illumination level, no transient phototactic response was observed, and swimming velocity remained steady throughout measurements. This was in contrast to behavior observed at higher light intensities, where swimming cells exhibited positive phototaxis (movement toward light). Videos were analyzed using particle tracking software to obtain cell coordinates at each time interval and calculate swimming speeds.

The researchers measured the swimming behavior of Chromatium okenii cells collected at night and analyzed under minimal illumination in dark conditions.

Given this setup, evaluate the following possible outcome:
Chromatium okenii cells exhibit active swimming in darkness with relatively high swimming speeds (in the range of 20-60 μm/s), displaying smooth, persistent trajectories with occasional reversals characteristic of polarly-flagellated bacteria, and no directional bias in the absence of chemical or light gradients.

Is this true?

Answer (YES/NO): NO